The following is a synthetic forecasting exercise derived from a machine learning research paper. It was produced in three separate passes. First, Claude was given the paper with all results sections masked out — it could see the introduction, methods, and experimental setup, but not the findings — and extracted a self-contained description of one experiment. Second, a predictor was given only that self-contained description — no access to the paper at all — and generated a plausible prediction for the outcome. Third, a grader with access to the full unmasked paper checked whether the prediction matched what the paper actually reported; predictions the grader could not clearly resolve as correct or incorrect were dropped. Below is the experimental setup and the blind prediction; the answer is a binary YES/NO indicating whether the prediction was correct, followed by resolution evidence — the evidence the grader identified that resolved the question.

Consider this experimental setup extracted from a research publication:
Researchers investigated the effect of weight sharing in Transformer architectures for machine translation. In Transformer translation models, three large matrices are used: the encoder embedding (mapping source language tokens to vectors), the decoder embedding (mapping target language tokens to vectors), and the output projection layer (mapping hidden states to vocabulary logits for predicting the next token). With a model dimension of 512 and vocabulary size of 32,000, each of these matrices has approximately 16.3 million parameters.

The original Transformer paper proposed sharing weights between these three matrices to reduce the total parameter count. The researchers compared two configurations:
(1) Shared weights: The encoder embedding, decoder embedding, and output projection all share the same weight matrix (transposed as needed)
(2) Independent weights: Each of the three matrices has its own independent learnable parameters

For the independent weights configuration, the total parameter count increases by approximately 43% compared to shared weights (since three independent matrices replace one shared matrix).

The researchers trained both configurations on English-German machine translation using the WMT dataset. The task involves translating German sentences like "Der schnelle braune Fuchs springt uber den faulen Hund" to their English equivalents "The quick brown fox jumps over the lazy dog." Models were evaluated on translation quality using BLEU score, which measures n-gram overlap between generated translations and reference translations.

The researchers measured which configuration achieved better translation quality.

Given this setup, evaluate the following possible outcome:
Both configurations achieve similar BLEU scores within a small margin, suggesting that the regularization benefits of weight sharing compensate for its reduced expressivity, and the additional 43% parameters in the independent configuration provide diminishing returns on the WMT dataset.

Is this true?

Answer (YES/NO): NO